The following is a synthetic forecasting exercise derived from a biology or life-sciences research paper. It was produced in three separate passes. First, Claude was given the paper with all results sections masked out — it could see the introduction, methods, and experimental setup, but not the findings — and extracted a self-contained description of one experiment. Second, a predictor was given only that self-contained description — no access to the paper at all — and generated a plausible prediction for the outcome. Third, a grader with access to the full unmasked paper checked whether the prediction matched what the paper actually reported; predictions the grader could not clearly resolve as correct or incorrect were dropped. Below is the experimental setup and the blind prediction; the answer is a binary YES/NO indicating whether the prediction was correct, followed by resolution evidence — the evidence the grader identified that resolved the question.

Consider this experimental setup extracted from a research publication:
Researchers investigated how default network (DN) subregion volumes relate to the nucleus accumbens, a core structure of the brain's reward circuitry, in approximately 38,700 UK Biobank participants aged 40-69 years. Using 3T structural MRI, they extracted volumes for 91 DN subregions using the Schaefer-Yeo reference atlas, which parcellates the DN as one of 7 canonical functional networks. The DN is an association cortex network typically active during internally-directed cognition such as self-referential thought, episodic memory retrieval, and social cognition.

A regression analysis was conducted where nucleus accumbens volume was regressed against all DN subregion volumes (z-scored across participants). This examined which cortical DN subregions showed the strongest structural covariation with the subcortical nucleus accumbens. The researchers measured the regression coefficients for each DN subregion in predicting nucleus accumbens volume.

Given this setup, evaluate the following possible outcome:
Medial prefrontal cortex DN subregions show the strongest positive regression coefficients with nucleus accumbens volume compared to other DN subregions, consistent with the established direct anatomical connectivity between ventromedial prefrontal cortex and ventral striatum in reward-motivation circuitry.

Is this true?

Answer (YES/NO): NO